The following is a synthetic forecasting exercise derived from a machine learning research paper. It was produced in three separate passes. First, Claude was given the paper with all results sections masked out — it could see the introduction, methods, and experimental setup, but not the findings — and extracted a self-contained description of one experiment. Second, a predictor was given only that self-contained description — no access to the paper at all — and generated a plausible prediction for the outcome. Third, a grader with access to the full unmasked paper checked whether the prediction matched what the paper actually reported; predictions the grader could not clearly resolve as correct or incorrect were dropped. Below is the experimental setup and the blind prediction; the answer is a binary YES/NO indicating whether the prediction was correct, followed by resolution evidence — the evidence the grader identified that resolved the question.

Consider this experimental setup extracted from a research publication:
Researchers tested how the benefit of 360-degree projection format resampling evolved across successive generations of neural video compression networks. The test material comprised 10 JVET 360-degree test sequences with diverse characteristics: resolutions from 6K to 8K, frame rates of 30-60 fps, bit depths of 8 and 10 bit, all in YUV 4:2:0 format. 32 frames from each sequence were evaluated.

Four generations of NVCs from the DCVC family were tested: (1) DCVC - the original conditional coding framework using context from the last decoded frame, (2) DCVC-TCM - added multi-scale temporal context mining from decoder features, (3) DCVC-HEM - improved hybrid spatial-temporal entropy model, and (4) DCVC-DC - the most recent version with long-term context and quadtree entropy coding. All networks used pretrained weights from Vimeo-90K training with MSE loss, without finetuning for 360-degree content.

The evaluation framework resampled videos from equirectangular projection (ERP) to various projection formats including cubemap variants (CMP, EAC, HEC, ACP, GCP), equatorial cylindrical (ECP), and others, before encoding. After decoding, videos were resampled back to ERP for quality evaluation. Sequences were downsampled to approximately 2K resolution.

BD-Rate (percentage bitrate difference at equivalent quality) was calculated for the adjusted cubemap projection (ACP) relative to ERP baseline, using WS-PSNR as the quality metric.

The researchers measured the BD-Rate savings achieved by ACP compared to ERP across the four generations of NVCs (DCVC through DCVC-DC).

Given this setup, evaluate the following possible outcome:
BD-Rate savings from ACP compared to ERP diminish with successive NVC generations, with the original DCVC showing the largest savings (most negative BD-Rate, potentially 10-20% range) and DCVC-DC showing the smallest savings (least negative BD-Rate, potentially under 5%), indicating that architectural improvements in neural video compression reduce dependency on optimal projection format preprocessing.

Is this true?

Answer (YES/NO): NO